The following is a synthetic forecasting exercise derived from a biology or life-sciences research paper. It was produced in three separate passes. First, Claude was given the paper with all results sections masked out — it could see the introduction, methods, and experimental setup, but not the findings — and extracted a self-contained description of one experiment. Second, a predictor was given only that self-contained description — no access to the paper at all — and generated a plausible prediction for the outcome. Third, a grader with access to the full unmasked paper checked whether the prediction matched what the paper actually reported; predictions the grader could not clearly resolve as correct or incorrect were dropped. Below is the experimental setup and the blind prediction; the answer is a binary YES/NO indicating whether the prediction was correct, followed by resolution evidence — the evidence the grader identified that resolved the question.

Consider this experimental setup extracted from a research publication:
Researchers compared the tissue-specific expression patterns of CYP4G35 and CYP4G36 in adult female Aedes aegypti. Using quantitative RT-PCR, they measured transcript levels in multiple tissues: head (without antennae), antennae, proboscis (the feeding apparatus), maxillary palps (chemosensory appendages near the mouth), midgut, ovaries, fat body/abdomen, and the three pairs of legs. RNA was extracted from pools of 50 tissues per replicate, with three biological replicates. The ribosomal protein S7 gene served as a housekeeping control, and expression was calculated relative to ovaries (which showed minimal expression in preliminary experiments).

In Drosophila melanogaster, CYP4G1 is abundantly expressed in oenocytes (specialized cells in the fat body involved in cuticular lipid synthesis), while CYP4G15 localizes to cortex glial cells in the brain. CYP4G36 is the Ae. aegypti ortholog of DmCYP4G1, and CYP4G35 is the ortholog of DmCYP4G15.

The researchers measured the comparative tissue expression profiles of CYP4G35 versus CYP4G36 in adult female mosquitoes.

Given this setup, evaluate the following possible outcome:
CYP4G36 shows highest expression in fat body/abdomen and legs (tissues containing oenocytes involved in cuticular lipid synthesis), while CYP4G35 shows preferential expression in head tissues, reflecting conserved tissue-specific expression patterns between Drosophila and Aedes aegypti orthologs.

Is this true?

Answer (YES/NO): NO